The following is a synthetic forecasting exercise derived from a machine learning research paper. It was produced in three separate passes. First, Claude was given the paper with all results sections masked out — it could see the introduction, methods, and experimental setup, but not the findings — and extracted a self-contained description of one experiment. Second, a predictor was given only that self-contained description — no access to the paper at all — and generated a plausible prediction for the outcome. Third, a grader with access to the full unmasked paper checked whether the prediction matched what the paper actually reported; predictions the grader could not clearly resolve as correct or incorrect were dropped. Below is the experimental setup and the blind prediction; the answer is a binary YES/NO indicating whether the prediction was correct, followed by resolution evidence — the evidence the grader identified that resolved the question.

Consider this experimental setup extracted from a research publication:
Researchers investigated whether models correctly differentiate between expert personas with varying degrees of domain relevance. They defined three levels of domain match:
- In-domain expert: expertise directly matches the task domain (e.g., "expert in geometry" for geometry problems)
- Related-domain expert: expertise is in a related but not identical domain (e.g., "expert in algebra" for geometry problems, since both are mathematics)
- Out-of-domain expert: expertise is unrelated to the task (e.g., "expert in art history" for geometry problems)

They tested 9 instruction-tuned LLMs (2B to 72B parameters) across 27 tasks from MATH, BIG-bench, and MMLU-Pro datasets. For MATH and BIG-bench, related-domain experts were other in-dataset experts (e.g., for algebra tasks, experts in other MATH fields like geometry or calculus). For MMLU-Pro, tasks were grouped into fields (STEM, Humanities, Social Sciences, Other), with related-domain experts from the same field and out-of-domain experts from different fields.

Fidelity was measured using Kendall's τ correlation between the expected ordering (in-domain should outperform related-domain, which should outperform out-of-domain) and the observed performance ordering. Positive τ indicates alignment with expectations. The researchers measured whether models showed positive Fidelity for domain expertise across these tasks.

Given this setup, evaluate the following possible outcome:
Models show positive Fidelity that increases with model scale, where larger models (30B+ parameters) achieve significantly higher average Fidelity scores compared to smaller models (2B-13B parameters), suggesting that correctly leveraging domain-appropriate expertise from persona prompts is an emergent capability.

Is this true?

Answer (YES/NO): NO